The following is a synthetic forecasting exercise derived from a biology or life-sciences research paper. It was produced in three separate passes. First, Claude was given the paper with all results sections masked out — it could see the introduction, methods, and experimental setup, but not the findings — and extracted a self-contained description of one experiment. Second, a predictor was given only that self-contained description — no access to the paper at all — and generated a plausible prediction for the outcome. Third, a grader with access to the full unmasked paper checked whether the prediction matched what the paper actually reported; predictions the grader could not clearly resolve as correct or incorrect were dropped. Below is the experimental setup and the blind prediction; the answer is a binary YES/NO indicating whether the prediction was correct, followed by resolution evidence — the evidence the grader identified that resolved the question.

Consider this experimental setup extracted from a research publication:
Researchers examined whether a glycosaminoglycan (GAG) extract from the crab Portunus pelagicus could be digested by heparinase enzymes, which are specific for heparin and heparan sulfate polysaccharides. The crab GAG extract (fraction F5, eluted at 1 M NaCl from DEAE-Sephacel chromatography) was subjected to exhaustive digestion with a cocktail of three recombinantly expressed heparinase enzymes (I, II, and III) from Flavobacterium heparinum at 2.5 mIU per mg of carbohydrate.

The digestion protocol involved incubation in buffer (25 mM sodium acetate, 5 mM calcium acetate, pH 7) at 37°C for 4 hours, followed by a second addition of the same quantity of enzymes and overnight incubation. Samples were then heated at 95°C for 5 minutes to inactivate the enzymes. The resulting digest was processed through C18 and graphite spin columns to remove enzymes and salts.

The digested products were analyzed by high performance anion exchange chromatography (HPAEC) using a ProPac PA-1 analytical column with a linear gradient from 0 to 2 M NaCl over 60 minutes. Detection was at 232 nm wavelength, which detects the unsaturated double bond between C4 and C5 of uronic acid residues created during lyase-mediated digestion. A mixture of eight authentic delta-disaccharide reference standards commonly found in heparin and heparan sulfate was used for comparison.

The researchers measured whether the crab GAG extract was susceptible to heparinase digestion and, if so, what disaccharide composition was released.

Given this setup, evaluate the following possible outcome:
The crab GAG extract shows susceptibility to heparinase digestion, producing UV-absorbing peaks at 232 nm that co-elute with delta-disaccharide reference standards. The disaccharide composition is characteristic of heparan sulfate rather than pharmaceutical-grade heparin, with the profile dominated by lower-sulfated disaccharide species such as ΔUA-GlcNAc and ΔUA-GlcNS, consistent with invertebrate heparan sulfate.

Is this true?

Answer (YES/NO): NO